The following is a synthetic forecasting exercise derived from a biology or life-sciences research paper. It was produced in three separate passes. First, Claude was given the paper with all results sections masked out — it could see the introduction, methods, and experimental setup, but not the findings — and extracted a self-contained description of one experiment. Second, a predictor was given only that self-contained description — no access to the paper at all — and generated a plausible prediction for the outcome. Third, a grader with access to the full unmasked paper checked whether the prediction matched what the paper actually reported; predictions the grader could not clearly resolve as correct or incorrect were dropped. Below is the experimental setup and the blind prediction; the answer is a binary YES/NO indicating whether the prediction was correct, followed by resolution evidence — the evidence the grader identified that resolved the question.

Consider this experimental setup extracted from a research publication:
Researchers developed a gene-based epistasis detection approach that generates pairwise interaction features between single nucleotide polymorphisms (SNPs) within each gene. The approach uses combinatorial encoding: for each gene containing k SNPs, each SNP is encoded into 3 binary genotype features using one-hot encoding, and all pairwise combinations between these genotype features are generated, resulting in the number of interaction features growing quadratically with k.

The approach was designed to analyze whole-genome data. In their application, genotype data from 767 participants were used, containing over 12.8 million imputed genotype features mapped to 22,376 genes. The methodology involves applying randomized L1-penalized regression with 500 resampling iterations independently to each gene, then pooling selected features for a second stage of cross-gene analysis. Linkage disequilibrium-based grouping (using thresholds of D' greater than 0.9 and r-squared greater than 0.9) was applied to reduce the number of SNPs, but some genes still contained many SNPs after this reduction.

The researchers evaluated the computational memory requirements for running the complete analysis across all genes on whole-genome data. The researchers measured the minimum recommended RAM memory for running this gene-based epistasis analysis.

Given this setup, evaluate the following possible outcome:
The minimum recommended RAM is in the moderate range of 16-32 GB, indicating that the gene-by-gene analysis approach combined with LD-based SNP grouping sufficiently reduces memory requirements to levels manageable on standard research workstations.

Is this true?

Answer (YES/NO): NO